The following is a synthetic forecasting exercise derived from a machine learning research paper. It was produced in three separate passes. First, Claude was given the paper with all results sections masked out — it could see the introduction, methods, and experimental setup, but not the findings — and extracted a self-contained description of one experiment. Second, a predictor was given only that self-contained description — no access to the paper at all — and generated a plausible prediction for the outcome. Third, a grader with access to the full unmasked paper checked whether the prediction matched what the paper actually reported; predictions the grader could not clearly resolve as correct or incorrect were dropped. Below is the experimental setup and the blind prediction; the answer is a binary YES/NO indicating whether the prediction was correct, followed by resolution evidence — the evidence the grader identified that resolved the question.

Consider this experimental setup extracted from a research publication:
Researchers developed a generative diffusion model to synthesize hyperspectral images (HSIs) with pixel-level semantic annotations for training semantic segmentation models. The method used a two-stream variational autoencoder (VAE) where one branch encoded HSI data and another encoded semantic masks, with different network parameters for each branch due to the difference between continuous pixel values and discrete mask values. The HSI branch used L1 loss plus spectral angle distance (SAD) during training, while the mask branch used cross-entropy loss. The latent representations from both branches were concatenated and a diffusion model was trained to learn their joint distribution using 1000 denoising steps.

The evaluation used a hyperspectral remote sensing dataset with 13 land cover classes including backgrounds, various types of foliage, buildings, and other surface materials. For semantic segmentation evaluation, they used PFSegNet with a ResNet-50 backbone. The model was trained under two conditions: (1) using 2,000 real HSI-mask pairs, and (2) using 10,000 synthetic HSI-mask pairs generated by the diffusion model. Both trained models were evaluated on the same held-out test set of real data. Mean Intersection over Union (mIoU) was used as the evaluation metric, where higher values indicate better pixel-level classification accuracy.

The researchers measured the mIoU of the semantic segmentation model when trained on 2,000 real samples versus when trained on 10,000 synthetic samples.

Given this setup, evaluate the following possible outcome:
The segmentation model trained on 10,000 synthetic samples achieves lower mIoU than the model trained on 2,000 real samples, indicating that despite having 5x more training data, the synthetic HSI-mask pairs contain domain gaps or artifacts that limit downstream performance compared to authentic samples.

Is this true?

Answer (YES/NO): YES